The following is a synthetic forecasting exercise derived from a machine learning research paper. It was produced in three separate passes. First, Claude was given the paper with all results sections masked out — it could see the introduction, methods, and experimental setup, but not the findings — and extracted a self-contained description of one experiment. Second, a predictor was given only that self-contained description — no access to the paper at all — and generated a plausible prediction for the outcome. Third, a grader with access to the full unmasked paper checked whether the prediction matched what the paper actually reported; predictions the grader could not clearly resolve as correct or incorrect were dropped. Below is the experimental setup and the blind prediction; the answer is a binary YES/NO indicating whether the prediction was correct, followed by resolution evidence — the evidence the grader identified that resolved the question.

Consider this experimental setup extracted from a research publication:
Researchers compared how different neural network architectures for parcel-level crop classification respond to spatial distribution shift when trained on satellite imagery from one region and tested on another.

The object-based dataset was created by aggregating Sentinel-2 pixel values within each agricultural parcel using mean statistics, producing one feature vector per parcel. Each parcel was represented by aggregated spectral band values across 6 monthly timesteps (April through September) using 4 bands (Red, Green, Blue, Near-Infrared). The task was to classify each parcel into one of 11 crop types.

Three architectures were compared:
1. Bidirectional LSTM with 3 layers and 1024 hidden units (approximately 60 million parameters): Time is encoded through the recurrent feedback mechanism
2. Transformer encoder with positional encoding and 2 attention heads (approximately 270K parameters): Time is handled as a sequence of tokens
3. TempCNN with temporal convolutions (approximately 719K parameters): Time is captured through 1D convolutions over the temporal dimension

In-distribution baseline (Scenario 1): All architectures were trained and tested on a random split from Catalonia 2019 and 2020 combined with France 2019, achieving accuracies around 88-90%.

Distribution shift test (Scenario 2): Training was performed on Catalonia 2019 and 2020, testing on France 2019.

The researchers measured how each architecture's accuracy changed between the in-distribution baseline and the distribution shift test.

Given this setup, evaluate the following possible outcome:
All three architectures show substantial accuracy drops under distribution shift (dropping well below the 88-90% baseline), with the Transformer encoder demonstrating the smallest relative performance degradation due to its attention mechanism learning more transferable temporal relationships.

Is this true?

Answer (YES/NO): NO